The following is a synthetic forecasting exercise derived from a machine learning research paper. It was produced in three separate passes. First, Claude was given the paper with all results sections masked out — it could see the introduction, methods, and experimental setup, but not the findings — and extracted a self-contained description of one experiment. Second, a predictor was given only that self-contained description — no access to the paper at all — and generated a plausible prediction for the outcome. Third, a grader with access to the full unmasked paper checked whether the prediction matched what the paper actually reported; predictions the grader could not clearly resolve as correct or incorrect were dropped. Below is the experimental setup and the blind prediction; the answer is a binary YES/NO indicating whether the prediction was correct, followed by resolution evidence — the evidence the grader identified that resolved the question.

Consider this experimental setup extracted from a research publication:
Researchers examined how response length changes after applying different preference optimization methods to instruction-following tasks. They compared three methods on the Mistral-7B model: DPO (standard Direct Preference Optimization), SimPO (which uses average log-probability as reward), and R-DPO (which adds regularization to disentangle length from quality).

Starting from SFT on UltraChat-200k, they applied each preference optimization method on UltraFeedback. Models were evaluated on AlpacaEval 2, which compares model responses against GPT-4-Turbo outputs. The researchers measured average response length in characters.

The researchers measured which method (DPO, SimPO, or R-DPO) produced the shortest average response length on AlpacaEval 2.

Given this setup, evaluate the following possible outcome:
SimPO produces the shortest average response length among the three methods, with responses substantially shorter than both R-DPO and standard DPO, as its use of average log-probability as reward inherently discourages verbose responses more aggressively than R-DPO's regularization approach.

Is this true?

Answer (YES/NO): NO